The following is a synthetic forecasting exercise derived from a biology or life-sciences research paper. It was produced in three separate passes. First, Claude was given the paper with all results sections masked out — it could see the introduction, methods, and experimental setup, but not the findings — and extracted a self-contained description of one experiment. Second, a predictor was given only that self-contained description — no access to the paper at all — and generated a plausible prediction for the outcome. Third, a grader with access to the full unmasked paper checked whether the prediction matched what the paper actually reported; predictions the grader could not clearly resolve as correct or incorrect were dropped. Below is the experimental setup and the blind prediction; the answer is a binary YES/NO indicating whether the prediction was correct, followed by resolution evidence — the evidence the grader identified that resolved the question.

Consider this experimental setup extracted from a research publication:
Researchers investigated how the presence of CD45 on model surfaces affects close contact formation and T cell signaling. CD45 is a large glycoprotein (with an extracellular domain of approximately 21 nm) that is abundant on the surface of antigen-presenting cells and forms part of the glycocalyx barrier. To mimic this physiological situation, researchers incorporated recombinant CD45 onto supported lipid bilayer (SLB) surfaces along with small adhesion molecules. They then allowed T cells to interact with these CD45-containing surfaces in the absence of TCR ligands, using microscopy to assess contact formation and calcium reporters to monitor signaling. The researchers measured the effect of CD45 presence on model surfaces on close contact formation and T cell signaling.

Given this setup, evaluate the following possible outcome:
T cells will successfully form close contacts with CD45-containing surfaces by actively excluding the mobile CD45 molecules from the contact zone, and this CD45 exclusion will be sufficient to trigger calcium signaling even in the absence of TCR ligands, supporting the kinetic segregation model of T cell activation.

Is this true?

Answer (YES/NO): NO